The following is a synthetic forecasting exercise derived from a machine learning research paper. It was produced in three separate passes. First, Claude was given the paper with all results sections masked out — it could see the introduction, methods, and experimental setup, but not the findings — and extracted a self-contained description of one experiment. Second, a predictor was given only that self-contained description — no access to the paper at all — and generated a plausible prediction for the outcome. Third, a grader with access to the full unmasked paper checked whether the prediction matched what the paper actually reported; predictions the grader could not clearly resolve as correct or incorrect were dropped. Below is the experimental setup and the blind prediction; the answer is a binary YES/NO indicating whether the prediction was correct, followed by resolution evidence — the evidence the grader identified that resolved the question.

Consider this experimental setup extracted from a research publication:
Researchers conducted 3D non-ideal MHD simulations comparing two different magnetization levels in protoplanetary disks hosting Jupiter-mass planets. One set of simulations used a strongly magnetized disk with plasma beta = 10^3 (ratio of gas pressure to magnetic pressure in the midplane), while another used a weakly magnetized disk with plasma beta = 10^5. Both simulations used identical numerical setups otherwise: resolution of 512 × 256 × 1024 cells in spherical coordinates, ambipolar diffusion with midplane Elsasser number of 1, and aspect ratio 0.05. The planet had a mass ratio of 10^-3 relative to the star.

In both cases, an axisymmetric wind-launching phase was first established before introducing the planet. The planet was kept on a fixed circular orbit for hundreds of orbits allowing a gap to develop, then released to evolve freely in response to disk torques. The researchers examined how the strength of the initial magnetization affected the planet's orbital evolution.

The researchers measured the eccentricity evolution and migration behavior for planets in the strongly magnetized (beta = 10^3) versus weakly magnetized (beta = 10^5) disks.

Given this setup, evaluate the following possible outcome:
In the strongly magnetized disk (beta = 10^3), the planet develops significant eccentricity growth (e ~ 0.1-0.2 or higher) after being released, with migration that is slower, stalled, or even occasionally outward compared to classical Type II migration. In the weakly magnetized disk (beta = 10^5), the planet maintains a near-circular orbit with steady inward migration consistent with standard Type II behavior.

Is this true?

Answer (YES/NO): NO